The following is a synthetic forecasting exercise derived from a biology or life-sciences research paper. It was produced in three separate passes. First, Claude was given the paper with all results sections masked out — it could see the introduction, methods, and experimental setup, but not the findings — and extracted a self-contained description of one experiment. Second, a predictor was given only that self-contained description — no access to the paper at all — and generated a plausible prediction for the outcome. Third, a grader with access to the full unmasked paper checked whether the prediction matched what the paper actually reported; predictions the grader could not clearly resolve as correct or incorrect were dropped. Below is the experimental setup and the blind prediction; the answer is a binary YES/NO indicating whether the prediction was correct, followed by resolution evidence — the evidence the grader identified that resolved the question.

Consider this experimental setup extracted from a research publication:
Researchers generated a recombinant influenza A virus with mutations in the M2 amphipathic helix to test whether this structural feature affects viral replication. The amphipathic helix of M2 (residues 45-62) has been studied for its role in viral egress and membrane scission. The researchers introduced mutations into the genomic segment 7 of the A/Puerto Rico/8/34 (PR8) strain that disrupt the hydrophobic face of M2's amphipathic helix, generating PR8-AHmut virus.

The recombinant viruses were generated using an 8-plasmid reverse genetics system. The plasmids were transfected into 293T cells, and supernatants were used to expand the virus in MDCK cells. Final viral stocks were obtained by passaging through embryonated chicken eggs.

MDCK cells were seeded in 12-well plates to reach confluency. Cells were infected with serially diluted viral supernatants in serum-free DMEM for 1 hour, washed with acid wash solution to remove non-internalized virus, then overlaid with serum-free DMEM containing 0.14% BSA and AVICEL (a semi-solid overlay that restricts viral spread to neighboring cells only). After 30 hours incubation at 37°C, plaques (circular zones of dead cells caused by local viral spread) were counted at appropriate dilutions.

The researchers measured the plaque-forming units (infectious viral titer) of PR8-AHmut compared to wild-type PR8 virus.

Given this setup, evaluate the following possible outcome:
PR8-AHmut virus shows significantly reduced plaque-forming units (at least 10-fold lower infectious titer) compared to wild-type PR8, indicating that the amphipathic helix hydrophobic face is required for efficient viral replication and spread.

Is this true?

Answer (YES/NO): NO